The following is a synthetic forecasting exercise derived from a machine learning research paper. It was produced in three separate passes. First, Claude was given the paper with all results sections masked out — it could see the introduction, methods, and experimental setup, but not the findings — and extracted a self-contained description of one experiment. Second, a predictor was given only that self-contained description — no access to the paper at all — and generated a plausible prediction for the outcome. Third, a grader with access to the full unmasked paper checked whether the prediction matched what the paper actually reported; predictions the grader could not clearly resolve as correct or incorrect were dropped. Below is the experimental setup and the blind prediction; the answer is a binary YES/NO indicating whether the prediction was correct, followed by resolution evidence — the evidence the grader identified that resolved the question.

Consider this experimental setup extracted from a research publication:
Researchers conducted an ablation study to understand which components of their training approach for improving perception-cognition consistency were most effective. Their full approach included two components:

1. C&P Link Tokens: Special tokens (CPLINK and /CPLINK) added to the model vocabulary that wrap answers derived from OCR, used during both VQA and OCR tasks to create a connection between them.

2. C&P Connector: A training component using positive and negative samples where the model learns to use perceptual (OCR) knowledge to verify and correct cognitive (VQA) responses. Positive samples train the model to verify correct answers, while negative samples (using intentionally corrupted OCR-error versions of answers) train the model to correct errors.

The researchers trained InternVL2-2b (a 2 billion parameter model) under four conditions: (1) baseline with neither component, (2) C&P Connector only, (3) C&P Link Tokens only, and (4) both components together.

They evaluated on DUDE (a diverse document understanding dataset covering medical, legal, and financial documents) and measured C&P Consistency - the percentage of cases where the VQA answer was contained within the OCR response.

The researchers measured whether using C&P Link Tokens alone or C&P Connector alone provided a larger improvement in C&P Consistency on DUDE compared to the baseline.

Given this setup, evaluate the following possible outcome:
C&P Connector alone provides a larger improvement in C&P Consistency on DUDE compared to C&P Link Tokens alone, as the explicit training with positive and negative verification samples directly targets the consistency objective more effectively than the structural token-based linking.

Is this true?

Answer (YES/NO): NO